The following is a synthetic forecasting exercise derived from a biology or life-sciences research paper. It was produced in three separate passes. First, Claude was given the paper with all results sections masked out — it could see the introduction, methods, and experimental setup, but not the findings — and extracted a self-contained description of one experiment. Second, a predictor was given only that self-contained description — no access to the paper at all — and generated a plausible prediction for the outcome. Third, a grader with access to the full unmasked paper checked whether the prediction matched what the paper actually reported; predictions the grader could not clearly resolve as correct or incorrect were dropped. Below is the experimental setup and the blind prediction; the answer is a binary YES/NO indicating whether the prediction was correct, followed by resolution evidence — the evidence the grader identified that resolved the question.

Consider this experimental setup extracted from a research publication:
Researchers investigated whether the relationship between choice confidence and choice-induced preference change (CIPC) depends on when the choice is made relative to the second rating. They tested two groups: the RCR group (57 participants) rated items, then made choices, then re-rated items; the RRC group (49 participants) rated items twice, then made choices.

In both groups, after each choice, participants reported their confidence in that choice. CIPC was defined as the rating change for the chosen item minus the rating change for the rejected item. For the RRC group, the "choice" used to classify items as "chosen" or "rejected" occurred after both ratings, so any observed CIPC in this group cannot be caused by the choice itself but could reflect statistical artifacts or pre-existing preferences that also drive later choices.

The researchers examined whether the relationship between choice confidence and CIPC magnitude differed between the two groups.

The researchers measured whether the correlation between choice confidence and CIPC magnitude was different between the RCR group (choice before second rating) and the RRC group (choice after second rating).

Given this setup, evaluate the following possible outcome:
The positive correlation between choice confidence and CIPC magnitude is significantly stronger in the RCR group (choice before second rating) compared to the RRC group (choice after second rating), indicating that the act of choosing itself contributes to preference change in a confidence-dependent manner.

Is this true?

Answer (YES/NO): NO